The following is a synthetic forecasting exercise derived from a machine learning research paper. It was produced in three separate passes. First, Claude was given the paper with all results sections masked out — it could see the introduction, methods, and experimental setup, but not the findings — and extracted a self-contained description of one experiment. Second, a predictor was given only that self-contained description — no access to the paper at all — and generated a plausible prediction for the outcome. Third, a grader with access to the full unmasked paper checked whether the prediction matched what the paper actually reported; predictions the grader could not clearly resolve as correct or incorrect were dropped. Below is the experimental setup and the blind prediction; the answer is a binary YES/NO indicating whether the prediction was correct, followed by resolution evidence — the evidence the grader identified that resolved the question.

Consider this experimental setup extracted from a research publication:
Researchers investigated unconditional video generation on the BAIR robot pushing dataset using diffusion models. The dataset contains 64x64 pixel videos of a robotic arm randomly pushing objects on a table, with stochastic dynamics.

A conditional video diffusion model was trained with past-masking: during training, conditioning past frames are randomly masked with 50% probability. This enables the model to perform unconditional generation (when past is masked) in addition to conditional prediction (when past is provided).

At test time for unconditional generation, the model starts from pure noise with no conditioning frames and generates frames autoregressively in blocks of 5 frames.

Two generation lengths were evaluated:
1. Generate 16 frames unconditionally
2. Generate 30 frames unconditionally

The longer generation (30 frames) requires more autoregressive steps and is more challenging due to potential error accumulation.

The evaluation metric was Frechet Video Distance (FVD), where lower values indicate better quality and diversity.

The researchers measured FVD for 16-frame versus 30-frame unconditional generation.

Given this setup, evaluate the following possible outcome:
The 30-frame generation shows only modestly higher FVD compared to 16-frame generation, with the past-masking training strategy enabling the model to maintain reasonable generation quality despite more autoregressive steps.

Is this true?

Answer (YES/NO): NO